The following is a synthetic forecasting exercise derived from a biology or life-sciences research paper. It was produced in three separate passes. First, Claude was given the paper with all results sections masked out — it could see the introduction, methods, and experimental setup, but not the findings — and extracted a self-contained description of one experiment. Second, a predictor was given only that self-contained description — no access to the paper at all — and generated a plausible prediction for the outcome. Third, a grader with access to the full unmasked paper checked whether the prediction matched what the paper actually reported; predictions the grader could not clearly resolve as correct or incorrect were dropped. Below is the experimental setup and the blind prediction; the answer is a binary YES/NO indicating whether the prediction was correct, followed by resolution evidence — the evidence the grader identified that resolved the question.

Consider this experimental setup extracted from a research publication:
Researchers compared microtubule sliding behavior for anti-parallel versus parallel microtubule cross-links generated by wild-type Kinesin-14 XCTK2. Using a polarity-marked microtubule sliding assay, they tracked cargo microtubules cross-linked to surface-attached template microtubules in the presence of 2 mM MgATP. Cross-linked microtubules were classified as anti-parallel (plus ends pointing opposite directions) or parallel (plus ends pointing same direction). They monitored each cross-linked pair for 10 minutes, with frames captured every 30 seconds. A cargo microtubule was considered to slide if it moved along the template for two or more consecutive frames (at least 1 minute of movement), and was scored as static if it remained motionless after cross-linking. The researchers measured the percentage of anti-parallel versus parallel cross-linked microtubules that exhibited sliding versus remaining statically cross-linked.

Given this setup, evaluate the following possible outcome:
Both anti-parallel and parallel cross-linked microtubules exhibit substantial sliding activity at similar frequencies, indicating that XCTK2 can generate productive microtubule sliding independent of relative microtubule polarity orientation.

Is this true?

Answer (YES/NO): NO